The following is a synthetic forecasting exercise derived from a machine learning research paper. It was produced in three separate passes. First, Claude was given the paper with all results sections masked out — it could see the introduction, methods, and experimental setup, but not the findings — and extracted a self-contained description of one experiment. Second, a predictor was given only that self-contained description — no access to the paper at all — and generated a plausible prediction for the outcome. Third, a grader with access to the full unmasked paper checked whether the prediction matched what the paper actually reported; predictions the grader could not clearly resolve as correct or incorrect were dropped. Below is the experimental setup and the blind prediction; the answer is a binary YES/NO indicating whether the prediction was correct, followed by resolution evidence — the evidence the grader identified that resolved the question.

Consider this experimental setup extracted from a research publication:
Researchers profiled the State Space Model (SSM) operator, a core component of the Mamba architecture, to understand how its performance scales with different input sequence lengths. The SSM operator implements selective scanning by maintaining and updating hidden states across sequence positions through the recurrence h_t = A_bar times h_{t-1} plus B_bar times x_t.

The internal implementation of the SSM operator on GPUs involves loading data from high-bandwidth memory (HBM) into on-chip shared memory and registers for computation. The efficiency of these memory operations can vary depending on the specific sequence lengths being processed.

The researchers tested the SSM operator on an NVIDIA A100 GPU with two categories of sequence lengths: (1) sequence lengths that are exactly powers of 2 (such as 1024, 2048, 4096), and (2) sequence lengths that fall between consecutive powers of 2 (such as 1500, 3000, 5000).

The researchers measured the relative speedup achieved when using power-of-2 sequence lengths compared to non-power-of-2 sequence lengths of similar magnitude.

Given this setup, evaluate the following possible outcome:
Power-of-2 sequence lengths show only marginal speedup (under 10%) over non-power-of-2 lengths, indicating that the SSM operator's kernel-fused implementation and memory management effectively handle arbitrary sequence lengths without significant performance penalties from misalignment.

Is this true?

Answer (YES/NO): NO